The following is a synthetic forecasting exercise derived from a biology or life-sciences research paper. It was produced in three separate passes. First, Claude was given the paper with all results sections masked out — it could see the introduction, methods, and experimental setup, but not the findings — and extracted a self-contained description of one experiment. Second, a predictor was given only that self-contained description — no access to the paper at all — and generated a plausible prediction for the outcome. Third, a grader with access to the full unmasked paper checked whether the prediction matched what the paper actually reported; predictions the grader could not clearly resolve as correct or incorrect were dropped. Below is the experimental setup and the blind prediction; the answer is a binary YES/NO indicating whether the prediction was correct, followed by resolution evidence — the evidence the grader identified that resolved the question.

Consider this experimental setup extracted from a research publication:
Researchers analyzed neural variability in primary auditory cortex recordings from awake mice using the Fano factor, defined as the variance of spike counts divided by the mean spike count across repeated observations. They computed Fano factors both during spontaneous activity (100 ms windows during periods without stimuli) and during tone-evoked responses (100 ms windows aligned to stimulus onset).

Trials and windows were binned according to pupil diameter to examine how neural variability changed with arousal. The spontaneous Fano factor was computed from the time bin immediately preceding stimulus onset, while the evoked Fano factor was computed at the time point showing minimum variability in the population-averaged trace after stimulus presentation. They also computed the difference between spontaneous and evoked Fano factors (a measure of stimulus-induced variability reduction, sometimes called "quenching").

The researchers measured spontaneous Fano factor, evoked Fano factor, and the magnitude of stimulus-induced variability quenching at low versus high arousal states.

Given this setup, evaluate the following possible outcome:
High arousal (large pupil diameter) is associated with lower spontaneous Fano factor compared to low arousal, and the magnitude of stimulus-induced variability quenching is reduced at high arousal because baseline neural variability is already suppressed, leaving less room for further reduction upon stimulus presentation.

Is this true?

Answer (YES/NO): YES